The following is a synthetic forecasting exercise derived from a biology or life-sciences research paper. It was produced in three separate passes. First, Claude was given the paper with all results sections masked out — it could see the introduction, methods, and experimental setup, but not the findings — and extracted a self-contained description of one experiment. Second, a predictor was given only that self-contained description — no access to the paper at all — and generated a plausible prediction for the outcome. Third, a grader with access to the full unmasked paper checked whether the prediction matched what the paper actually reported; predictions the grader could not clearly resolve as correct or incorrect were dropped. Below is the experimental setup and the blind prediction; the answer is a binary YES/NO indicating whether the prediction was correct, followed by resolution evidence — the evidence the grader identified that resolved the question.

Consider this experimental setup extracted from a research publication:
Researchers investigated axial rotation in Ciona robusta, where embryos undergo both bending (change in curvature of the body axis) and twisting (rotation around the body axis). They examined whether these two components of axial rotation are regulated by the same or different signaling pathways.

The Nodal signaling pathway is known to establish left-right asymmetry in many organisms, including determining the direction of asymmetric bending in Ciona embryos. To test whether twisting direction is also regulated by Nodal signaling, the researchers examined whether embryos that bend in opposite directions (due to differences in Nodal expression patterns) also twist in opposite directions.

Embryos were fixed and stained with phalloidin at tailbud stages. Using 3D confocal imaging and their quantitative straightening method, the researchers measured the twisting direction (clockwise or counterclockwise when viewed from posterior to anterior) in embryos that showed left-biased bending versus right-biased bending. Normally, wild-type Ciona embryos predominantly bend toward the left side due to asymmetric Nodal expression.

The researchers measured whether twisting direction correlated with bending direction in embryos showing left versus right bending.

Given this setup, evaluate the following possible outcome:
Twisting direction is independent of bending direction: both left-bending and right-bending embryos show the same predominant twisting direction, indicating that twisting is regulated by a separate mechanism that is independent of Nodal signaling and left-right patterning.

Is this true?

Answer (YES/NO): YES